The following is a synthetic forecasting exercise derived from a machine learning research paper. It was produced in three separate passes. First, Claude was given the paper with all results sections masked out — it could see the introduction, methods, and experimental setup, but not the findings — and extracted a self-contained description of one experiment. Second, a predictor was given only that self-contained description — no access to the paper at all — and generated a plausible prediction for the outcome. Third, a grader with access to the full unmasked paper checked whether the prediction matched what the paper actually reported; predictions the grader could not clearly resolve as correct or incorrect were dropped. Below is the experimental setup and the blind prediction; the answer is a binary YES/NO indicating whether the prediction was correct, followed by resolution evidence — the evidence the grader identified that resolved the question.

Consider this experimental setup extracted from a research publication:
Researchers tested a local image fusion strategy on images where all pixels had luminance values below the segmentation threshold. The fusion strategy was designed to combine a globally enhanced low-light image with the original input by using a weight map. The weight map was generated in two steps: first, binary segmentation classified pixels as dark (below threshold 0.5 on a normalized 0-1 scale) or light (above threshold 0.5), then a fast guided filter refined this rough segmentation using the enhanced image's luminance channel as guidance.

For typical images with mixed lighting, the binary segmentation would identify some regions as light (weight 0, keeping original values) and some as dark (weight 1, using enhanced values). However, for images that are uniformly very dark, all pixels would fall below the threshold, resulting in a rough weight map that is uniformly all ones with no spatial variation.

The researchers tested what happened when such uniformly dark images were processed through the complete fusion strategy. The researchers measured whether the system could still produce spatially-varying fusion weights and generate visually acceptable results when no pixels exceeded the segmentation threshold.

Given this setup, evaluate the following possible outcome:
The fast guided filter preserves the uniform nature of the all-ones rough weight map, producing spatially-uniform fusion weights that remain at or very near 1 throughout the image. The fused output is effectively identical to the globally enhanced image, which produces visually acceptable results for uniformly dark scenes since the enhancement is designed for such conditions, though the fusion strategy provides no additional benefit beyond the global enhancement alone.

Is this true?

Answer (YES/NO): NO